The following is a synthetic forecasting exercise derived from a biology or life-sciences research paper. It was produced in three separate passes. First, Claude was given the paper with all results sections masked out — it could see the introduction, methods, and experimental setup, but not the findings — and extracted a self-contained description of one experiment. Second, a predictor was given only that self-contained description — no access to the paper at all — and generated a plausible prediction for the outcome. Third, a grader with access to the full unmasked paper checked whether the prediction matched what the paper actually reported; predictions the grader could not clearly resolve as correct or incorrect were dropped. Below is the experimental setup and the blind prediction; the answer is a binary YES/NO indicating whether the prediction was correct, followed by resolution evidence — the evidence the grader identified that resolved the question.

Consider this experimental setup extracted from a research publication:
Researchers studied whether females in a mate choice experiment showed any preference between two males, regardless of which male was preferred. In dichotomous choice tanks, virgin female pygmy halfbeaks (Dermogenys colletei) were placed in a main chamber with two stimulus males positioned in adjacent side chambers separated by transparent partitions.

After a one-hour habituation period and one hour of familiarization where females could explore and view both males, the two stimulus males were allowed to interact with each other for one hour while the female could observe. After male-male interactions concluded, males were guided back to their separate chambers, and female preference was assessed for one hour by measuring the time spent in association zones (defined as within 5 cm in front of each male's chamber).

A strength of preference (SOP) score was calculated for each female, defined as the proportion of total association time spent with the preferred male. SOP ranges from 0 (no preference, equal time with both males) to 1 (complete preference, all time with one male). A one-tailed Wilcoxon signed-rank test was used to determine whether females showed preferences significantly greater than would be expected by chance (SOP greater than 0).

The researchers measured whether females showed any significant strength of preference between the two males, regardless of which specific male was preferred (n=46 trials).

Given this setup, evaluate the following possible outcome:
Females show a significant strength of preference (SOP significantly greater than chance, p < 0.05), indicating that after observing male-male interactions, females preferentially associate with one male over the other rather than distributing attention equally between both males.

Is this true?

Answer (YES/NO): YES